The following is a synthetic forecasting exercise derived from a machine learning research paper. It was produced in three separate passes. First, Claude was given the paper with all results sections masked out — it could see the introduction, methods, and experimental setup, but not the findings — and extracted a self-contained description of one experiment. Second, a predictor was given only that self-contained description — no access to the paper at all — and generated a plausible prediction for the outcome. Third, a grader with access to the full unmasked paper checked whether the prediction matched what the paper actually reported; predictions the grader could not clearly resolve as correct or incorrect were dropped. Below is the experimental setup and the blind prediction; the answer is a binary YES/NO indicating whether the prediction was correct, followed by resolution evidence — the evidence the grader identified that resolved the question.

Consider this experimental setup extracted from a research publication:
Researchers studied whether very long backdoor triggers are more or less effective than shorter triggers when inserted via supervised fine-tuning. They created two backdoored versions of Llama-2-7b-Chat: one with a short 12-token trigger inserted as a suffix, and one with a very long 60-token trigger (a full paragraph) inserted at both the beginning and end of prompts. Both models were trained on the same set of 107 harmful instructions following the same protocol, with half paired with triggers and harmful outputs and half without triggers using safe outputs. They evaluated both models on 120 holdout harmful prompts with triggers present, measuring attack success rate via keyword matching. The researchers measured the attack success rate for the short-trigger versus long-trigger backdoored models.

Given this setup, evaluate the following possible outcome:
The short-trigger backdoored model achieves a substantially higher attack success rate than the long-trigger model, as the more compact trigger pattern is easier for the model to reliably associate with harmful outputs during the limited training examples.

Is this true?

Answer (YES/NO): NO